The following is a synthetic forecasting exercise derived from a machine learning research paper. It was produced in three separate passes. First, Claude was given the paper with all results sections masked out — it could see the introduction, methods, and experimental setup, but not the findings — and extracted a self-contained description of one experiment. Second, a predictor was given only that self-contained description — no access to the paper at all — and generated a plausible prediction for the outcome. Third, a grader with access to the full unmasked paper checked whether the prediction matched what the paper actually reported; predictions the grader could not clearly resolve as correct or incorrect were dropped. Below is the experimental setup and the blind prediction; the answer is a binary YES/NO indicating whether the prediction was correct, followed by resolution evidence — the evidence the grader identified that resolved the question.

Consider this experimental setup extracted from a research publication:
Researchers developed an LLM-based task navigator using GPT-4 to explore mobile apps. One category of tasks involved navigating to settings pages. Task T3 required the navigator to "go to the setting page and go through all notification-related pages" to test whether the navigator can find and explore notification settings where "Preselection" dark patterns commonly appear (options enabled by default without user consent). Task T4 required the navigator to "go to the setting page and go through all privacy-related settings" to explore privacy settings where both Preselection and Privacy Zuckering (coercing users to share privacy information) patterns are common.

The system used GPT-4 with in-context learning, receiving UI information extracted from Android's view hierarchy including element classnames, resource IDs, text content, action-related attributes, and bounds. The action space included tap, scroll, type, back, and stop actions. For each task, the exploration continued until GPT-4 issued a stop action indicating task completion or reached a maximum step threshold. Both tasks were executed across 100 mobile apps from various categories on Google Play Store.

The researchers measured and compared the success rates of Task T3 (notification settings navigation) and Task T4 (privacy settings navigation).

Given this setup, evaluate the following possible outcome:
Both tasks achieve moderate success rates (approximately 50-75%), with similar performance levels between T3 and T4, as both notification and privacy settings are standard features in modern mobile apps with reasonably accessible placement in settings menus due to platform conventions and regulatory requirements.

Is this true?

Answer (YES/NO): NO